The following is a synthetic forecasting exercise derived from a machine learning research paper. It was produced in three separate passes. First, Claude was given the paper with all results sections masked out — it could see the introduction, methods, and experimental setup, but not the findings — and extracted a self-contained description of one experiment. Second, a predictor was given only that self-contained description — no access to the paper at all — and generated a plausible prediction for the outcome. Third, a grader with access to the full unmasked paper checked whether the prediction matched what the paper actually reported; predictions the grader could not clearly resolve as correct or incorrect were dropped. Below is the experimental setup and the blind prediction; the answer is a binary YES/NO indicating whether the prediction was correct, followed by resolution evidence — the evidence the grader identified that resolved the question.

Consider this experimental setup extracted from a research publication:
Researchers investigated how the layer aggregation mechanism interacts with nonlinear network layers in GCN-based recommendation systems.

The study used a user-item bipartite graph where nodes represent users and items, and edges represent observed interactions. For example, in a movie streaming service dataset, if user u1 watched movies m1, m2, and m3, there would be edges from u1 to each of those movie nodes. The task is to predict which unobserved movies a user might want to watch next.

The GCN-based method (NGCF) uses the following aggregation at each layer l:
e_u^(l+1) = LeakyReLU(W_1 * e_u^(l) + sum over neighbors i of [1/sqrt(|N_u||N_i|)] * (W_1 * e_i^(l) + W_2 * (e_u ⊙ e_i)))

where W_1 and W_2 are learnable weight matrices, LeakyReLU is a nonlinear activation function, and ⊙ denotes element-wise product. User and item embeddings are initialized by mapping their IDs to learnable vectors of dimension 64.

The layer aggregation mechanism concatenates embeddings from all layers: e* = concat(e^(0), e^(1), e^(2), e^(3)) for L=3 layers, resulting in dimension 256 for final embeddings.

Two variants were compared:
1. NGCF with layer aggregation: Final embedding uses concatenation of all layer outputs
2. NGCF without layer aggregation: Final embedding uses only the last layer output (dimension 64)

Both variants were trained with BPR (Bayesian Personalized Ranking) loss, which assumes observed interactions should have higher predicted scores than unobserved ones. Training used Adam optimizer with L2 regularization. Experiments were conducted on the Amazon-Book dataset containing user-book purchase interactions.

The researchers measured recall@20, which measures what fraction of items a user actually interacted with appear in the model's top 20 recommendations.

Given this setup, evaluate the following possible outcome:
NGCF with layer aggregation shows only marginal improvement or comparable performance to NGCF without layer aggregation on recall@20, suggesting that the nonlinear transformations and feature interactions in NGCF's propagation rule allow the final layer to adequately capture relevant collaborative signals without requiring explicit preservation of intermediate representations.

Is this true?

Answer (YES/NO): NO